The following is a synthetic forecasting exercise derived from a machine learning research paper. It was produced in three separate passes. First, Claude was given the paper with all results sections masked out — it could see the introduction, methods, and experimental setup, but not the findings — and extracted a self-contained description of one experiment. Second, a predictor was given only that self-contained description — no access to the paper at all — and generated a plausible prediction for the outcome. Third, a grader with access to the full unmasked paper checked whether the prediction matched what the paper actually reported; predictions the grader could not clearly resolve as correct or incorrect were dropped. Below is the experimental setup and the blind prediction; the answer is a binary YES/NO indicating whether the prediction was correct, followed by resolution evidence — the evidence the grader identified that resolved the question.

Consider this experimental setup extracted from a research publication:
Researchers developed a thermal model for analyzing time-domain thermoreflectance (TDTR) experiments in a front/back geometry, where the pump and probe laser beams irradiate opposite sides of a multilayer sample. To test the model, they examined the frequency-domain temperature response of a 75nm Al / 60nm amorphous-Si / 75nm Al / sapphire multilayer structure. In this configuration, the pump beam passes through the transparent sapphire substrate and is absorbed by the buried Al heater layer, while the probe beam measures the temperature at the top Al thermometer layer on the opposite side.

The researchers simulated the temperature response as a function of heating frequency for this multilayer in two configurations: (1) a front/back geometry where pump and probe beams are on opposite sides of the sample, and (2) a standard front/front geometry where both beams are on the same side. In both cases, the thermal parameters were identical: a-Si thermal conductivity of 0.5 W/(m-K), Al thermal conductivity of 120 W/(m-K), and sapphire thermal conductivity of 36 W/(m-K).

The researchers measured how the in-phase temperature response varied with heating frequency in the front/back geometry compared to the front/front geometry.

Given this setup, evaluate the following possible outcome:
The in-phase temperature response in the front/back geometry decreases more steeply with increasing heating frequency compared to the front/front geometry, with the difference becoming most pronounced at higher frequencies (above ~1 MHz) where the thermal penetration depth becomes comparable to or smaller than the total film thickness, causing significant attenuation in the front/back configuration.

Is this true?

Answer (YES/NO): NO